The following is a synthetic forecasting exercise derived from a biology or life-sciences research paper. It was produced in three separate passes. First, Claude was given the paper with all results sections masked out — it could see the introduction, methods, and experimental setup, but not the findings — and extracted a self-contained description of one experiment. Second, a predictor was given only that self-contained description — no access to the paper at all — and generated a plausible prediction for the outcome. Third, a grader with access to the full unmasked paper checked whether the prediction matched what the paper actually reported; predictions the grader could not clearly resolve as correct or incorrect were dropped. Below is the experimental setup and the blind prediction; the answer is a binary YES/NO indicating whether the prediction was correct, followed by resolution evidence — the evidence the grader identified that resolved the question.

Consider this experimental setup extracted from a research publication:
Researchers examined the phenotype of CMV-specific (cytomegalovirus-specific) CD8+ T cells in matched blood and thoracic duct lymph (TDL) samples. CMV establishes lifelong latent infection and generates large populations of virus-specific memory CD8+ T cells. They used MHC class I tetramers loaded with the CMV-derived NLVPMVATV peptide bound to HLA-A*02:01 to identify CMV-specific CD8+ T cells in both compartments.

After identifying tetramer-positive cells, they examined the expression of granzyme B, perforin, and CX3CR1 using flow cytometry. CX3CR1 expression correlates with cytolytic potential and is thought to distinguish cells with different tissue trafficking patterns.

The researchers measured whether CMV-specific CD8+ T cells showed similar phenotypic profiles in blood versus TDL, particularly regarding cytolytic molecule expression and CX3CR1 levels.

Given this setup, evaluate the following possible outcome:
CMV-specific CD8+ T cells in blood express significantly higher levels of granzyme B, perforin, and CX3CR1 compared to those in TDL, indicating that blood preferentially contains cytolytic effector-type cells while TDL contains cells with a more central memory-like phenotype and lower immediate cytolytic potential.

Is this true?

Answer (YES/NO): NO